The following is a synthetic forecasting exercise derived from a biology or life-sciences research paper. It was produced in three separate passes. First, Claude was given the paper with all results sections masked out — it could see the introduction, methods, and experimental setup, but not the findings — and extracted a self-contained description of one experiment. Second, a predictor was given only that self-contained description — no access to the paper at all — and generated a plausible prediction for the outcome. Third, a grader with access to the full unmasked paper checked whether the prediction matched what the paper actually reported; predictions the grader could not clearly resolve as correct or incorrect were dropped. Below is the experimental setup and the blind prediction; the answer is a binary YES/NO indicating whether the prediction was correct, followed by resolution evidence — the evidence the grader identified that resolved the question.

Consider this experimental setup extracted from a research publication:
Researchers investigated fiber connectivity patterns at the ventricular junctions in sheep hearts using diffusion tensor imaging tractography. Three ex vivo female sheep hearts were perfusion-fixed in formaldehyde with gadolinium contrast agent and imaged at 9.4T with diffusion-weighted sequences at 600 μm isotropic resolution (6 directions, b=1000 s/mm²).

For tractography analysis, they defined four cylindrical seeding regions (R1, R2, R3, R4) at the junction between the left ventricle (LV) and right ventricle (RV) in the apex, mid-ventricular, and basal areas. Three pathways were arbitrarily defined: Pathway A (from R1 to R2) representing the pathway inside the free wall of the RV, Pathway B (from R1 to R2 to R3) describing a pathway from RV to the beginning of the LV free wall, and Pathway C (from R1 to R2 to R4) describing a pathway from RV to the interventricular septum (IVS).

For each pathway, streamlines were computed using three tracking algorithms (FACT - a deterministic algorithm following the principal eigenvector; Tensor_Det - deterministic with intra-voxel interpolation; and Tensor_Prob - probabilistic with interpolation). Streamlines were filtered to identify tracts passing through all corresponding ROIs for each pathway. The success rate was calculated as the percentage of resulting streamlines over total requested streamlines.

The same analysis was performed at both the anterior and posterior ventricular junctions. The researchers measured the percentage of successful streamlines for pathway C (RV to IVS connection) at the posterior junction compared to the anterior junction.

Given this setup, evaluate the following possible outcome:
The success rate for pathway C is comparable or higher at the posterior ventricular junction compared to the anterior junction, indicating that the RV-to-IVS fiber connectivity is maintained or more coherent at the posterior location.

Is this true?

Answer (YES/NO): YES